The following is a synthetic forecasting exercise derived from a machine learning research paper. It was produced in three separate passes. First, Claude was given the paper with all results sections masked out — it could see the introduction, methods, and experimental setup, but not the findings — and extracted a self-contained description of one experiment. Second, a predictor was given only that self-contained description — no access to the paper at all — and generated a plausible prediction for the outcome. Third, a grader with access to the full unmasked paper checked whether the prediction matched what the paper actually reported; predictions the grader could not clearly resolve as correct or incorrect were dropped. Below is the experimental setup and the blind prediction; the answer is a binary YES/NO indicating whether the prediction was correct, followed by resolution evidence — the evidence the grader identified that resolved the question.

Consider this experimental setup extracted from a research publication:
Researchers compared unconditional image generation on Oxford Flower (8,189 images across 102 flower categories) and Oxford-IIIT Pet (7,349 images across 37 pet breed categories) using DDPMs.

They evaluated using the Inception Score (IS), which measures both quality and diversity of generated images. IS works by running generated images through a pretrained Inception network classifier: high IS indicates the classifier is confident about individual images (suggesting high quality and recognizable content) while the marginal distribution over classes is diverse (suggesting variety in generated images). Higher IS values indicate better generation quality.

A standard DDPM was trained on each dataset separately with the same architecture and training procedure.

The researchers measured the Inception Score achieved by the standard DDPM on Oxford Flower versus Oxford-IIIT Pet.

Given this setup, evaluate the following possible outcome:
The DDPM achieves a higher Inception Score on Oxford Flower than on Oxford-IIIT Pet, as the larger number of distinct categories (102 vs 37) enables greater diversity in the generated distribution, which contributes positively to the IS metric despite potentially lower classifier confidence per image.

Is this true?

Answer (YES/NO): NO